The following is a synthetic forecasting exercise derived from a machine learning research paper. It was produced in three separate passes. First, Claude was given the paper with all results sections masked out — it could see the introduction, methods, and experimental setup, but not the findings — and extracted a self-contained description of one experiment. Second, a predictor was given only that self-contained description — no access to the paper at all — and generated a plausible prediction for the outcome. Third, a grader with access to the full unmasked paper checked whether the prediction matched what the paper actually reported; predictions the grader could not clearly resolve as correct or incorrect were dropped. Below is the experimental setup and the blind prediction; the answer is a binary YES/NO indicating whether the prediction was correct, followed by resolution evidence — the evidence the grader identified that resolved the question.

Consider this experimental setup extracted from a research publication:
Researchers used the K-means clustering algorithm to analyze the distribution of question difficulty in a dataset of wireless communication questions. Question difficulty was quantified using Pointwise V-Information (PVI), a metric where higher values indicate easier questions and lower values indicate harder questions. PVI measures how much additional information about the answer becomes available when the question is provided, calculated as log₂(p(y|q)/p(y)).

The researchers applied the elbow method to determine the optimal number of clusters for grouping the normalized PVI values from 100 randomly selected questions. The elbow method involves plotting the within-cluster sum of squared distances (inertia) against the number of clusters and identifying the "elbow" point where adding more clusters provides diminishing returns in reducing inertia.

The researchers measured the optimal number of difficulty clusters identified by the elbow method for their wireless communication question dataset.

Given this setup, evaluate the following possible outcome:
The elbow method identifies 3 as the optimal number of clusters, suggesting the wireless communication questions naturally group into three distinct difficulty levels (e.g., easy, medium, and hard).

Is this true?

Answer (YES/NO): YES